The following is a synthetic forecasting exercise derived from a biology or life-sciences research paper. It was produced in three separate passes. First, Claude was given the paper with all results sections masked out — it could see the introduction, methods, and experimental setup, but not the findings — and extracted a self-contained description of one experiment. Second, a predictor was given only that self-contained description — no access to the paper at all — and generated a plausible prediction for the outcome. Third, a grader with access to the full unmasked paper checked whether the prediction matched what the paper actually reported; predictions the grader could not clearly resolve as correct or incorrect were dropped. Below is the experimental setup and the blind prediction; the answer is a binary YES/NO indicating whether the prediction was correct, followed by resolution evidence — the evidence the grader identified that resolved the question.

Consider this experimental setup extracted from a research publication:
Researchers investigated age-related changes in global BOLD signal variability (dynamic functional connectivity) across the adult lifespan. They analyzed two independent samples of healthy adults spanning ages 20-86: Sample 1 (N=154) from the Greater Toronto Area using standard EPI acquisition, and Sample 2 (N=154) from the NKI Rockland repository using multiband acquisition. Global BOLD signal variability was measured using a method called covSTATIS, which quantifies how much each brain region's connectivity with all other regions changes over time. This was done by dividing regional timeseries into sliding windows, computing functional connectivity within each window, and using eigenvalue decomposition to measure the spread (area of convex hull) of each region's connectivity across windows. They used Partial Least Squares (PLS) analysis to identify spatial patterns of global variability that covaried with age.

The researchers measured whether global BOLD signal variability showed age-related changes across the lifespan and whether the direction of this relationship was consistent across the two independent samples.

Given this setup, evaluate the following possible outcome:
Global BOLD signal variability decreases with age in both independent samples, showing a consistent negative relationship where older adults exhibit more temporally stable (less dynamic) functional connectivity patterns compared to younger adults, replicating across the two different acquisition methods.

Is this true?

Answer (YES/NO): YES